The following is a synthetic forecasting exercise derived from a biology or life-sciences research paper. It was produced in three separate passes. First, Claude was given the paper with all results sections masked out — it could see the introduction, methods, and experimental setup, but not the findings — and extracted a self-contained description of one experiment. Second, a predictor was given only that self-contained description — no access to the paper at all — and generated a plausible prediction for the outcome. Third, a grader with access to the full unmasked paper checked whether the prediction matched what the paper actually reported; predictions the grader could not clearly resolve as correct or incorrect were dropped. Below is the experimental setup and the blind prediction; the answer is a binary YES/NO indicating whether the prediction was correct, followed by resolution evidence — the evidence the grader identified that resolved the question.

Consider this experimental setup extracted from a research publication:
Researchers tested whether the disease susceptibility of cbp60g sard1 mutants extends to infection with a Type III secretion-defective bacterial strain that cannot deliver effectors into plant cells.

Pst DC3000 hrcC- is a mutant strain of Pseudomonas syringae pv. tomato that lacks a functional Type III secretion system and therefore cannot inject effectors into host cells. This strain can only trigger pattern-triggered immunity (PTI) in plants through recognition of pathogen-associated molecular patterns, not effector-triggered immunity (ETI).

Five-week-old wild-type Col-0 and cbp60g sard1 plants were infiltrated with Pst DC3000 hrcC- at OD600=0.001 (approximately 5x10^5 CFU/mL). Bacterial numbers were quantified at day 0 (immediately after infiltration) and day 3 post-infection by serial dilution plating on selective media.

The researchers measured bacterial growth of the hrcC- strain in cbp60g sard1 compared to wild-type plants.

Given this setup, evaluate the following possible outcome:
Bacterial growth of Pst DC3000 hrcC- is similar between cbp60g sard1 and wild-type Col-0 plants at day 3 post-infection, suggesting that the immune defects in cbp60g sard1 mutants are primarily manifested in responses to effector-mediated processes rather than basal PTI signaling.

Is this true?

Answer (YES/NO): YES